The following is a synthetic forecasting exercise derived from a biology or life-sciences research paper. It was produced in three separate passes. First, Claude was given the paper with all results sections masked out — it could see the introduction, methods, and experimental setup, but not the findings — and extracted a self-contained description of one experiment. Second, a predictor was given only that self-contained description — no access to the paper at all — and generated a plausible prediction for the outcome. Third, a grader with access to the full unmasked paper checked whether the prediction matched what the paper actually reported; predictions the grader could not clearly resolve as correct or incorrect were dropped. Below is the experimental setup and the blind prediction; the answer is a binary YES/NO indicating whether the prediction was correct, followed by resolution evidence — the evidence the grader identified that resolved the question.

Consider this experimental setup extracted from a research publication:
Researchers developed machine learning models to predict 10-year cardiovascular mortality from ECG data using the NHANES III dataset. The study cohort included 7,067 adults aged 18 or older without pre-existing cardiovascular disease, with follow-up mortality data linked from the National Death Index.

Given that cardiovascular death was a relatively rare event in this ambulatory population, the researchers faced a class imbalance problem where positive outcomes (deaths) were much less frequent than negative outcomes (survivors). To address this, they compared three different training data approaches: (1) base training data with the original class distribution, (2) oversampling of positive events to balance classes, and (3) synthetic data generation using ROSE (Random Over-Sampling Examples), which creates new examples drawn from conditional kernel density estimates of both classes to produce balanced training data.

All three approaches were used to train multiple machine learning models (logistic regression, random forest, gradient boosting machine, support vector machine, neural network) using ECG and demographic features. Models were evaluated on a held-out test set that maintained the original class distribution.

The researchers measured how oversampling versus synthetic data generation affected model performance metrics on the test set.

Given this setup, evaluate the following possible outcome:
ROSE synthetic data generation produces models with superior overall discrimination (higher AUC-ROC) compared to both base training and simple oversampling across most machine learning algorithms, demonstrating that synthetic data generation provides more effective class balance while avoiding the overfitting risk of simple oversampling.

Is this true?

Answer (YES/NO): NO